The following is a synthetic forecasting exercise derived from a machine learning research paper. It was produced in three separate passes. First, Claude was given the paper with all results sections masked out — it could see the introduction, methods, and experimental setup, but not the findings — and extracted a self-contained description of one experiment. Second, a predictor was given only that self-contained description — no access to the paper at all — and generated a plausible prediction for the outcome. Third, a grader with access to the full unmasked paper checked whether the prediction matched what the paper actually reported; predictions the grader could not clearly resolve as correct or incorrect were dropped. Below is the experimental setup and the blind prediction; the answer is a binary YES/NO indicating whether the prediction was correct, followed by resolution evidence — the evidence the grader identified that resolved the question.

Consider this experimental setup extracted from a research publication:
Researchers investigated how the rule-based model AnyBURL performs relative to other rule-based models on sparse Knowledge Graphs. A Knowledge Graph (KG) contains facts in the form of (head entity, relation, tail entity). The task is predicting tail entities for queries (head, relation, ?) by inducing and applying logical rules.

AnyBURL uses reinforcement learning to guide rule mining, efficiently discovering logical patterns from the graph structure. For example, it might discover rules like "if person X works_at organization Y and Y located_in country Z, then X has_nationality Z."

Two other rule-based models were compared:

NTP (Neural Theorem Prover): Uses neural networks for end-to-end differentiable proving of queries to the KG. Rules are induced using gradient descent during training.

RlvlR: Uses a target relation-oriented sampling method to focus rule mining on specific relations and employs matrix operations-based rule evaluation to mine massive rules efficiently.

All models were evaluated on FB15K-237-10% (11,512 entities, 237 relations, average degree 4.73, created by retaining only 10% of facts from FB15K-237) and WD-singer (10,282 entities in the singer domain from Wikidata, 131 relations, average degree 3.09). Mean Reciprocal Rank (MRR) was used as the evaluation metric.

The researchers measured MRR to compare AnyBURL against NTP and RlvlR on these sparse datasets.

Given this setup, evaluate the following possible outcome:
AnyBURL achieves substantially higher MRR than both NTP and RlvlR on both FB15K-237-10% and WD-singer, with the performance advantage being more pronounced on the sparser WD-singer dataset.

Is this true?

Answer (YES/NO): NO